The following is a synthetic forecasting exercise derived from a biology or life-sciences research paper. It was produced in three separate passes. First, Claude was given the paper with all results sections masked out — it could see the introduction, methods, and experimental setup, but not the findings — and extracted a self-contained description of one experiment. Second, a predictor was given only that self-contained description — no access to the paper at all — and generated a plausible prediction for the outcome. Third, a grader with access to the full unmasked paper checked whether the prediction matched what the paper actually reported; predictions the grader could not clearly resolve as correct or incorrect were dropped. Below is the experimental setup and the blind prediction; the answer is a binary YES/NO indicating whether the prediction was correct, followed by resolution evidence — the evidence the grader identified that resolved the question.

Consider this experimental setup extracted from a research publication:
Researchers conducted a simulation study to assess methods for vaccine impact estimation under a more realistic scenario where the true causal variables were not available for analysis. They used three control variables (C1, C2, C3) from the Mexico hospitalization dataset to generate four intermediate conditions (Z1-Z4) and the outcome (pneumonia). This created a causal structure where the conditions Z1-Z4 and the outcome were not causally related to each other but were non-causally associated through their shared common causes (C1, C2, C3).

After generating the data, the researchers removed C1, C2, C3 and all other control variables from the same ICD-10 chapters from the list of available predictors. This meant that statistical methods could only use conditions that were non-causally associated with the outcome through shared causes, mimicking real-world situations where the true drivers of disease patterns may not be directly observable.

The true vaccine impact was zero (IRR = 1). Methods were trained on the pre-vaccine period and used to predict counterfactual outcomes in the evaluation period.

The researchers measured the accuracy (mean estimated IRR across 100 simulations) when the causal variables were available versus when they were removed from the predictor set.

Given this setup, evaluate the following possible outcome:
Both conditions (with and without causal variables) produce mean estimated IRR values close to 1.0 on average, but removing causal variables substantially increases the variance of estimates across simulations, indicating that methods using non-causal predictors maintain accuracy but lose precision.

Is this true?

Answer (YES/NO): NO